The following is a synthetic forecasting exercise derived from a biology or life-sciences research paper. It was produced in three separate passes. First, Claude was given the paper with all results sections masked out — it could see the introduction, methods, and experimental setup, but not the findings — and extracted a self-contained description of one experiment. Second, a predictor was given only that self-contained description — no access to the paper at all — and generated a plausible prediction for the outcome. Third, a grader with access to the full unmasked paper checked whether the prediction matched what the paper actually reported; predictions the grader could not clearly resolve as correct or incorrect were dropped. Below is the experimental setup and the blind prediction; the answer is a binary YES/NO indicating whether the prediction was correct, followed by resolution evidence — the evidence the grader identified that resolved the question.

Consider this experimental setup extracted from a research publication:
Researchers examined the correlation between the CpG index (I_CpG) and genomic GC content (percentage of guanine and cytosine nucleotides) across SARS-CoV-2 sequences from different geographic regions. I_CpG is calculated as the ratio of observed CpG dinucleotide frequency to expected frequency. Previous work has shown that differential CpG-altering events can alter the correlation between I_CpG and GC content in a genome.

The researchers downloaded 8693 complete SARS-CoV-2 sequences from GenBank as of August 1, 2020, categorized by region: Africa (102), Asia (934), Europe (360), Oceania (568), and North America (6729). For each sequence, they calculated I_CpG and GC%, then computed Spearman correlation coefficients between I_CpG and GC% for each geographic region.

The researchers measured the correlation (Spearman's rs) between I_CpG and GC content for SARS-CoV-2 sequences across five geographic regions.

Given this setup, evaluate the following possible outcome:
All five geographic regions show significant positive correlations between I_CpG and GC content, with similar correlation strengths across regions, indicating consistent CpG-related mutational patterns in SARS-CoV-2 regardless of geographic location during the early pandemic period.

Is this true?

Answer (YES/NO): NO